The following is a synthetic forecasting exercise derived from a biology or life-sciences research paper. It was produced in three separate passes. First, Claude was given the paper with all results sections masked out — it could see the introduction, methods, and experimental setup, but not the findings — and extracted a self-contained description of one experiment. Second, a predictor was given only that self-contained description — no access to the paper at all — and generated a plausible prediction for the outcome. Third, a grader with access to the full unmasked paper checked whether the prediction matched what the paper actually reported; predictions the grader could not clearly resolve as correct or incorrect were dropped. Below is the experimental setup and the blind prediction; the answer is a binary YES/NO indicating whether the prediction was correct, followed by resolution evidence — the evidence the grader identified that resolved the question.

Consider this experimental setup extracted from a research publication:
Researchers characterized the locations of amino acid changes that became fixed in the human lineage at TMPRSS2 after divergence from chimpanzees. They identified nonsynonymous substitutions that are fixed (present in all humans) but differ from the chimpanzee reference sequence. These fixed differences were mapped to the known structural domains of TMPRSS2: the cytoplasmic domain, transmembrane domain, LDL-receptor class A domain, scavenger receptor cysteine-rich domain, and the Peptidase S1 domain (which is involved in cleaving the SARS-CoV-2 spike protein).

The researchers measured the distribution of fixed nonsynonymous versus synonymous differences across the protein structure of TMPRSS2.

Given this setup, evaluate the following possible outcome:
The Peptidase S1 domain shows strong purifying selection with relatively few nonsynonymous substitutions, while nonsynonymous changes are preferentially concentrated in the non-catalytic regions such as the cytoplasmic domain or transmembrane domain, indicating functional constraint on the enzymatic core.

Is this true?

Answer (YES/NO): NO